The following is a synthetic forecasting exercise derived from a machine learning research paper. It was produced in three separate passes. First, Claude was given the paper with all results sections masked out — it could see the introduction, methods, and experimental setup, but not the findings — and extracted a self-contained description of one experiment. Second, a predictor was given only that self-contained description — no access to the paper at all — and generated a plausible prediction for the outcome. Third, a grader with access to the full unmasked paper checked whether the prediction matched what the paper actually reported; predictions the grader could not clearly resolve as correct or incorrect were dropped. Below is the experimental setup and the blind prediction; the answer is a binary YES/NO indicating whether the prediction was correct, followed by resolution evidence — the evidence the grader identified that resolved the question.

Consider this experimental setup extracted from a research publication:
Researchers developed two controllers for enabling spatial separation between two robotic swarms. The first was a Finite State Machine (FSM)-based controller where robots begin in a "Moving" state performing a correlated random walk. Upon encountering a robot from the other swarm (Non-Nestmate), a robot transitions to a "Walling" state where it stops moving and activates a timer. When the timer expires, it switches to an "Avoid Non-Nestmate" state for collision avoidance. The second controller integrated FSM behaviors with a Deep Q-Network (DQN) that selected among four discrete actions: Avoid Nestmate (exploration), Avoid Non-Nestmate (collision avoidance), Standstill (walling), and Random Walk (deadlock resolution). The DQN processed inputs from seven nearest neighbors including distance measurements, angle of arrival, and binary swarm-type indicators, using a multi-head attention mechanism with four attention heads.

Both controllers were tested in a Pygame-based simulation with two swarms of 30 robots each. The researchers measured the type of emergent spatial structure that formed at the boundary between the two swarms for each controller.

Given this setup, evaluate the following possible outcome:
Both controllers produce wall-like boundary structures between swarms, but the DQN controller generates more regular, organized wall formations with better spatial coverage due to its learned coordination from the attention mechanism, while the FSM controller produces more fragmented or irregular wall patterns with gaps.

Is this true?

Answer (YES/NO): NO